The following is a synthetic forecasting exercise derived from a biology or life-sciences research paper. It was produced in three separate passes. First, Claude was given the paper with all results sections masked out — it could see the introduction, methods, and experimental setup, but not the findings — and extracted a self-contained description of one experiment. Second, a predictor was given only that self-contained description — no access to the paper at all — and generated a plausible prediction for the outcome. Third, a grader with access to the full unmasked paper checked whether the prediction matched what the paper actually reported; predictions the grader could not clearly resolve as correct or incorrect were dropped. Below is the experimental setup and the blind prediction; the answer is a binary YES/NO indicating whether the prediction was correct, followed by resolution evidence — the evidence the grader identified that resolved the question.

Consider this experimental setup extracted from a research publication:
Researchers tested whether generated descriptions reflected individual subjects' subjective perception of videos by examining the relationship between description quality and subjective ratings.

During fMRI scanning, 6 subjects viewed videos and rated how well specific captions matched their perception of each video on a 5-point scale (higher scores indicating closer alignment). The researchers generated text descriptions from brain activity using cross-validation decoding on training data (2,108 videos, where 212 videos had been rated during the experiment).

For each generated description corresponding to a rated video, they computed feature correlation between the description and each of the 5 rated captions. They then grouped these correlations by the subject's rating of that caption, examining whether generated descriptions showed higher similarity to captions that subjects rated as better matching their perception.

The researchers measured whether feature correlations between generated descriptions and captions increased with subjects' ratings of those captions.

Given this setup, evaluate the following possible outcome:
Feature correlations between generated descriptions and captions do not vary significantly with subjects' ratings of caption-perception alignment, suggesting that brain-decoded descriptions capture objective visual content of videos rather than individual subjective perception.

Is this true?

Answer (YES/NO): NO